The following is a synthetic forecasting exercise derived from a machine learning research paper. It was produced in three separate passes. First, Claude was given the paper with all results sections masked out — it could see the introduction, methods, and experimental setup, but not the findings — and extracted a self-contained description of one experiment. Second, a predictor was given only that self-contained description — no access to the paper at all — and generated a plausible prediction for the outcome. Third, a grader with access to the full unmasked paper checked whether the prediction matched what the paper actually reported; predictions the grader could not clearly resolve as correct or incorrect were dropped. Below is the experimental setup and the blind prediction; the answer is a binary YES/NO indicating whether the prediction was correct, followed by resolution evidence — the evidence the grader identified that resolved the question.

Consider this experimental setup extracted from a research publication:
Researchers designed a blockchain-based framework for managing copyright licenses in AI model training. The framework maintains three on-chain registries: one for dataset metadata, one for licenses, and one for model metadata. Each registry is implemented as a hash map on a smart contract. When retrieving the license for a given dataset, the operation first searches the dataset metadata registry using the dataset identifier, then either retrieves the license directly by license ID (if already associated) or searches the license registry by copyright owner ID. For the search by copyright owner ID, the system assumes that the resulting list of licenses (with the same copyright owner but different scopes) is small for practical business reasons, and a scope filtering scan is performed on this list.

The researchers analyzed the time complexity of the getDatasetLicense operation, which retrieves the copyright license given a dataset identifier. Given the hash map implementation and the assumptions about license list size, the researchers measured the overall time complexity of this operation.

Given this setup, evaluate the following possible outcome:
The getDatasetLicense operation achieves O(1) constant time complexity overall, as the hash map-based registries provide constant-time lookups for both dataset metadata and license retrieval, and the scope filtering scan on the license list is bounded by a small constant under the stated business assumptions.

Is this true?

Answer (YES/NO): YES